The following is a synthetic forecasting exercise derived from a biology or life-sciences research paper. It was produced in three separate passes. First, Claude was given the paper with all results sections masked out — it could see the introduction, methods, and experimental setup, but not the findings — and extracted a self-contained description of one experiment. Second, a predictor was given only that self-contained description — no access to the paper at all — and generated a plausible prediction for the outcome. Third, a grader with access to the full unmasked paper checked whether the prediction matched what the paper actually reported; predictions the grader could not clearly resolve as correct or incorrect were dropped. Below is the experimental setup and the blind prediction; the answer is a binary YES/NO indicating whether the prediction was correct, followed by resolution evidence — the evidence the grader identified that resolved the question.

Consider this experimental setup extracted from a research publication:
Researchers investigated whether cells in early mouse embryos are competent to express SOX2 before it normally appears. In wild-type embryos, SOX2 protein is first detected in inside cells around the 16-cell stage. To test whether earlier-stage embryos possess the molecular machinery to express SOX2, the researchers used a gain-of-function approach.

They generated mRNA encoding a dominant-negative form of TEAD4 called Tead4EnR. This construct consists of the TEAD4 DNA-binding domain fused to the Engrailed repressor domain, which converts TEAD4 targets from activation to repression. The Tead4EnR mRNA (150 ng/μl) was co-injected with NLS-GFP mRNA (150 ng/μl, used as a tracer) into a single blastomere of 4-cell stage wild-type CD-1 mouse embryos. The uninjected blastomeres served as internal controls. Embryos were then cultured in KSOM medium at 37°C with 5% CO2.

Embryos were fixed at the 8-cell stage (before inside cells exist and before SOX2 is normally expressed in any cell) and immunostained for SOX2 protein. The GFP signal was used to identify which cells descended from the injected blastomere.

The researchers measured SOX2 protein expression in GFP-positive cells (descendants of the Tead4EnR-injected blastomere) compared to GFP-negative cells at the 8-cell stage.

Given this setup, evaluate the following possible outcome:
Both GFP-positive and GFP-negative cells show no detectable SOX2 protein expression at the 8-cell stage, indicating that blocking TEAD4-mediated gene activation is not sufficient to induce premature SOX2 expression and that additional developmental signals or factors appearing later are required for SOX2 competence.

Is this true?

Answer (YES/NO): NO